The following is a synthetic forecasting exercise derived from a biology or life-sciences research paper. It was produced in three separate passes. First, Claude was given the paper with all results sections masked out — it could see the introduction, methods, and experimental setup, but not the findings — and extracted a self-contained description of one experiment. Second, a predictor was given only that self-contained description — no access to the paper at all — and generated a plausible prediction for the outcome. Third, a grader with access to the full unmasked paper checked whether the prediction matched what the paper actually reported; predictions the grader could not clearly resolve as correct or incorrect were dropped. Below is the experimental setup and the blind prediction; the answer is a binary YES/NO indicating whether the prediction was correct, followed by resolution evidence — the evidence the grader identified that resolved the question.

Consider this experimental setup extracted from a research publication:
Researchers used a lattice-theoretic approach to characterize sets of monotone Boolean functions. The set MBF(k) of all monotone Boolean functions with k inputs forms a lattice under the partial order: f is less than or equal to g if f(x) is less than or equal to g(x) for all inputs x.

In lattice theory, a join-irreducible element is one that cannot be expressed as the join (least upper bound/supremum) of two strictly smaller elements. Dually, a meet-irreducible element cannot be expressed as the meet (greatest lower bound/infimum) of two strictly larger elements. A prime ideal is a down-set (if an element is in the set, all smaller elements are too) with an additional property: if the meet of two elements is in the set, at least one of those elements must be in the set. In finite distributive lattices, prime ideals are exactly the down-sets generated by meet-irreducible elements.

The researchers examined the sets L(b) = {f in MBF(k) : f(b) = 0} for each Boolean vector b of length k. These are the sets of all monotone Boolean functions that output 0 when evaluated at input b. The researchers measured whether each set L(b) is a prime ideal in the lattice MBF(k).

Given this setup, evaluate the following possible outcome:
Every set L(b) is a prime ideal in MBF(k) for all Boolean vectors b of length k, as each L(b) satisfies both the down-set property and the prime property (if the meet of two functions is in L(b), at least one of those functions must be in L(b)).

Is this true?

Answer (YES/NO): YES